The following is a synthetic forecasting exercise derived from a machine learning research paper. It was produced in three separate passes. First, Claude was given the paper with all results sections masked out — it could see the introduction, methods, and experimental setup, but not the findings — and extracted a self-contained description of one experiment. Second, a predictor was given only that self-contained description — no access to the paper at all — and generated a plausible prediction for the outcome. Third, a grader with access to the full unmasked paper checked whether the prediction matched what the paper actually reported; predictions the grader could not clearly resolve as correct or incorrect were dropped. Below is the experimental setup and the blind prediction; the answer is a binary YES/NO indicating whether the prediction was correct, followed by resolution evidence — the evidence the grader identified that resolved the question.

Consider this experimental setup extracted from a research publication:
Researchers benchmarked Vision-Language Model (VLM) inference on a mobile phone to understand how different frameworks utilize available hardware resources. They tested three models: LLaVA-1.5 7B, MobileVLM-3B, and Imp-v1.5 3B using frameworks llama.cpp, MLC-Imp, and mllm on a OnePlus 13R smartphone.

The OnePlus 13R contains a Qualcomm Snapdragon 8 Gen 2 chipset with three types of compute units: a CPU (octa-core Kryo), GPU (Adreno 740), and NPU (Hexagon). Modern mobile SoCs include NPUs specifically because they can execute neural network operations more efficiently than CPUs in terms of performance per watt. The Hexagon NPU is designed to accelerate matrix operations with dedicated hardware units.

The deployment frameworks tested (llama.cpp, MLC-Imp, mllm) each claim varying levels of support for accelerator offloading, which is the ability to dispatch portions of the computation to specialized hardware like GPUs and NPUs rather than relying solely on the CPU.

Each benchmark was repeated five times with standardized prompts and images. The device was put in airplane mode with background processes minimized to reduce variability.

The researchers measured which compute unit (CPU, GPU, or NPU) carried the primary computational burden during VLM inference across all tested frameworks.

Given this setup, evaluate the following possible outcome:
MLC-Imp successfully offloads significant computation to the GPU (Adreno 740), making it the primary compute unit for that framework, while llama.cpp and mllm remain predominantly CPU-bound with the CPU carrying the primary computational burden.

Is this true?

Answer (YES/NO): YES